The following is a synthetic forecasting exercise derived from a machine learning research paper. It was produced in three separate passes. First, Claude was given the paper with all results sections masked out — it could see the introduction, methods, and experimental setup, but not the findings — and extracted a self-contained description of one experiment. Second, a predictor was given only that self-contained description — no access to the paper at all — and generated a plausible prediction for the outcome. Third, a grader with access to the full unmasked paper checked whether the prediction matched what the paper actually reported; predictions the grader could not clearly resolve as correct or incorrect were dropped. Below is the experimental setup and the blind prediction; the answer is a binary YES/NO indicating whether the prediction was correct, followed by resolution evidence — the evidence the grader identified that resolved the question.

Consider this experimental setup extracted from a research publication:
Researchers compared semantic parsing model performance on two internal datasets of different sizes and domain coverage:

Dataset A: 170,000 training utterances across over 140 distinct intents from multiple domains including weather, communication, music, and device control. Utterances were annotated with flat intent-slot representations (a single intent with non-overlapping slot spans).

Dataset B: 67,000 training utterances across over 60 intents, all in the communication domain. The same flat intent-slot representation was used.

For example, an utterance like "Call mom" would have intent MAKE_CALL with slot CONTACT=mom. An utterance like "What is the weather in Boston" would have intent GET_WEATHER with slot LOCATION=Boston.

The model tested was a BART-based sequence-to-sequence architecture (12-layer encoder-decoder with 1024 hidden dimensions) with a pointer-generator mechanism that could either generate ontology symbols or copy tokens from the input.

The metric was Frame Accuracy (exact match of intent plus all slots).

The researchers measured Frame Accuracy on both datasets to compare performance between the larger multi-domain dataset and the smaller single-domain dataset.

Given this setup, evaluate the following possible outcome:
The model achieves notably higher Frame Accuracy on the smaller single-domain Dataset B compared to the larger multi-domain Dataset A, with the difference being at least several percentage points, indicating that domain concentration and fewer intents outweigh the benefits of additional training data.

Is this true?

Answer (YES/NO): YES